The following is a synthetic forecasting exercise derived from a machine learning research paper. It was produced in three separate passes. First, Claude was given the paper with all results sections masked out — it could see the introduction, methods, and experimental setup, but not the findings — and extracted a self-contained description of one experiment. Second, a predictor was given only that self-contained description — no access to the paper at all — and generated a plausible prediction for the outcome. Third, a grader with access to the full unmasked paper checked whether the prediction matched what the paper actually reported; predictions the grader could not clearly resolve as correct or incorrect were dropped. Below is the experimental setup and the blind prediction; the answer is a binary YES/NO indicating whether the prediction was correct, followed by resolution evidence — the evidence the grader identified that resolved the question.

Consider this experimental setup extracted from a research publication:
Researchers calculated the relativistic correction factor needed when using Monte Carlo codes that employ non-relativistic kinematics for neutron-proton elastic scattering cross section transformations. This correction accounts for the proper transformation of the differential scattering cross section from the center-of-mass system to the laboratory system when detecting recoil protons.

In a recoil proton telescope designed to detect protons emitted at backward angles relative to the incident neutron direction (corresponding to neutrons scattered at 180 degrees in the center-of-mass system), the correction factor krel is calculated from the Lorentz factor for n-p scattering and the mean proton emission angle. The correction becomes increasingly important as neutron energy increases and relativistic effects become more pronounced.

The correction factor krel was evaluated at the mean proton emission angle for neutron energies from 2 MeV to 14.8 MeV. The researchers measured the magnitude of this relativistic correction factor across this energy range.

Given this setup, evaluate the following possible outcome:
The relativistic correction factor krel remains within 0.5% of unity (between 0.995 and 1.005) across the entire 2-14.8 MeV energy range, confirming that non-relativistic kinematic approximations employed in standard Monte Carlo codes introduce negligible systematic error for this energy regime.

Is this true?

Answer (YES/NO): NO